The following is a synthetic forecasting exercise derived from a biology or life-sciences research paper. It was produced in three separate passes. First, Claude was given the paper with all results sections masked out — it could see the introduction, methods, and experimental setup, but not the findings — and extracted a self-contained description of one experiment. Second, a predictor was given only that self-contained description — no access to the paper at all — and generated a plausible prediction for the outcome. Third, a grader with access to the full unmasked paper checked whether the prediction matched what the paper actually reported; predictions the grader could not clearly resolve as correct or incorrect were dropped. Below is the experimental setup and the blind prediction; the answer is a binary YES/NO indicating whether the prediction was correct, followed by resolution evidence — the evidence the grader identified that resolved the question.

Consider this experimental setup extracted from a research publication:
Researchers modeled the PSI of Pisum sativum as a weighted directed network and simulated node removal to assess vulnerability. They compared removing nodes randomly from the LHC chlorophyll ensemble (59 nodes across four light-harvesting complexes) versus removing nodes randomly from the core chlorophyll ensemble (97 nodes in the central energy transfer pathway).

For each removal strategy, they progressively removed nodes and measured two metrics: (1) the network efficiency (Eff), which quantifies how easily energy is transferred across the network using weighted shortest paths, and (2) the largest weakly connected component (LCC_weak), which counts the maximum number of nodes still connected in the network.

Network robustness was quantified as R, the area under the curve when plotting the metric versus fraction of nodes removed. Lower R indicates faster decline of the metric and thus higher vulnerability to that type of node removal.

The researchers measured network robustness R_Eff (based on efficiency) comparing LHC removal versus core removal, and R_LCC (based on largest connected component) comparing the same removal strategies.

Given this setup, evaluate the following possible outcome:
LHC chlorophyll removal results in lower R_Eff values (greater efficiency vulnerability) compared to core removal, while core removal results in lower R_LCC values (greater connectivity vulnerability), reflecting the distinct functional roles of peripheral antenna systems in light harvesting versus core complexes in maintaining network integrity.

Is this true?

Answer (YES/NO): NO